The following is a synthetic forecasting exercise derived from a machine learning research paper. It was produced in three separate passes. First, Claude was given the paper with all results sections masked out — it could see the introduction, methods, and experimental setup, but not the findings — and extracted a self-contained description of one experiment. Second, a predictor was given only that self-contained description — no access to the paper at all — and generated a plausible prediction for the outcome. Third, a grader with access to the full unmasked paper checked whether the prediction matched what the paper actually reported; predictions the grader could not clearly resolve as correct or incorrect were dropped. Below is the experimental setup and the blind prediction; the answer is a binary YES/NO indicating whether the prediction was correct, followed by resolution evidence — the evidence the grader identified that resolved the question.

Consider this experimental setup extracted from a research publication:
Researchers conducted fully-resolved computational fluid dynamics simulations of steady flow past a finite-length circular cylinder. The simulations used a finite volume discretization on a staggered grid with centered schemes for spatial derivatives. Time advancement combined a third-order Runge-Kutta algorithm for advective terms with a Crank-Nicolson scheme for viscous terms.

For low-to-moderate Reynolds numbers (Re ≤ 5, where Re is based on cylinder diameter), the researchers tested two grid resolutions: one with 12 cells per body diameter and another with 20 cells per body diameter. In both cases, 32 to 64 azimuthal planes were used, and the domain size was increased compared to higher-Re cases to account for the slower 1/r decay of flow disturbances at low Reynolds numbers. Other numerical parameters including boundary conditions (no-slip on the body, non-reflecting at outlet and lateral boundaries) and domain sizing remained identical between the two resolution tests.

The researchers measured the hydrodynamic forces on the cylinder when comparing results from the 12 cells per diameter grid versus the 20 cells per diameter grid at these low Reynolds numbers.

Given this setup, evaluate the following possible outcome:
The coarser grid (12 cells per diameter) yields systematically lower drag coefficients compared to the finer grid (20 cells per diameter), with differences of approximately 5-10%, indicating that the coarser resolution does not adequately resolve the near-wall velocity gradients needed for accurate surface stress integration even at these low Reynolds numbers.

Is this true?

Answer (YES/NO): NO